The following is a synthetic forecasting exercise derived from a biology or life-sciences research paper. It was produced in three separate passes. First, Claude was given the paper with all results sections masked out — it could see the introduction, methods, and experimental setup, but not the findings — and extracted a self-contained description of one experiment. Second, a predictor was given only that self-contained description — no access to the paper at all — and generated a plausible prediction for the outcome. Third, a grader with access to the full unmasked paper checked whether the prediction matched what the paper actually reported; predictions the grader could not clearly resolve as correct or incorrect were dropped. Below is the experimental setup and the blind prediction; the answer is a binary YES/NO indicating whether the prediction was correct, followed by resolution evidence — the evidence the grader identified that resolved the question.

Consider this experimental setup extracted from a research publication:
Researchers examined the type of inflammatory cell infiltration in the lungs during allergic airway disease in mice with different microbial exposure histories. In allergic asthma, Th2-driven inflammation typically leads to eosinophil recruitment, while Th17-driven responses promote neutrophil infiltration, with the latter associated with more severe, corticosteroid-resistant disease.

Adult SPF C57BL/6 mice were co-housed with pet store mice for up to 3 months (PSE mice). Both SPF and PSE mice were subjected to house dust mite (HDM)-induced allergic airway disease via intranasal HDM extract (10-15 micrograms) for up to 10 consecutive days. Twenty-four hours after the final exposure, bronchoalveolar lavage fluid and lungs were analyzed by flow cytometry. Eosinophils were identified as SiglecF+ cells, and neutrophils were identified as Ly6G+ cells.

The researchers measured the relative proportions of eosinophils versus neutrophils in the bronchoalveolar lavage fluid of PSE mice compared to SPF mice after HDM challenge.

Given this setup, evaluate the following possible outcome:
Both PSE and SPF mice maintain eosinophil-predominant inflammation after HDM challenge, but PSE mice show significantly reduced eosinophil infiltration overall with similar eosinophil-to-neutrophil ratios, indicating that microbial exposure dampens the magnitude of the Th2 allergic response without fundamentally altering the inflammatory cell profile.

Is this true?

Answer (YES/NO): NO